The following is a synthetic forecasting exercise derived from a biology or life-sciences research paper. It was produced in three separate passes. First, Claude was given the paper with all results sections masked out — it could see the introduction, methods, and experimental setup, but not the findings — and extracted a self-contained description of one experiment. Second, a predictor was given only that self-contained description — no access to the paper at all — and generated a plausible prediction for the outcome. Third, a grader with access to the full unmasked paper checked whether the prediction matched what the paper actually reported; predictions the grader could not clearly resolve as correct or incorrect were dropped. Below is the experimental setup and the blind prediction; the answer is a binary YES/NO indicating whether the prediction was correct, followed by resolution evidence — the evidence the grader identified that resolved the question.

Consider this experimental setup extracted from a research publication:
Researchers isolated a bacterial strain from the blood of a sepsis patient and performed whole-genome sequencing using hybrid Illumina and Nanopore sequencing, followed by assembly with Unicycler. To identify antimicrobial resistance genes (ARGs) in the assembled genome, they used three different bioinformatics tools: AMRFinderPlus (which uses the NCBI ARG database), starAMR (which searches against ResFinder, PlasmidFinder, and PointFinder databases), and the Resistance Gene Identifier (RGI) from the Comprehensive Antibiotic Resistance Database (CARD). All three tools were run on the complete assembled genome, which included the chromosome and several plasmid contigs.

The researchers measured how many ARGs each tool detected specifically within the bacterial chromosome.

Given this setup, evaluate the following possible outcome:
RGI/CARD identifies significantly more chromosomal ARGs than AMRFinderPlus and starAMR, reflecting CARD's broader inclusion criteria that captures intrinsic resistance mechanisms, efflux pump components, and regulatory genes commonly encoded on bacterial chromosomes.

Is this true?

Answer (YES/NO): YES